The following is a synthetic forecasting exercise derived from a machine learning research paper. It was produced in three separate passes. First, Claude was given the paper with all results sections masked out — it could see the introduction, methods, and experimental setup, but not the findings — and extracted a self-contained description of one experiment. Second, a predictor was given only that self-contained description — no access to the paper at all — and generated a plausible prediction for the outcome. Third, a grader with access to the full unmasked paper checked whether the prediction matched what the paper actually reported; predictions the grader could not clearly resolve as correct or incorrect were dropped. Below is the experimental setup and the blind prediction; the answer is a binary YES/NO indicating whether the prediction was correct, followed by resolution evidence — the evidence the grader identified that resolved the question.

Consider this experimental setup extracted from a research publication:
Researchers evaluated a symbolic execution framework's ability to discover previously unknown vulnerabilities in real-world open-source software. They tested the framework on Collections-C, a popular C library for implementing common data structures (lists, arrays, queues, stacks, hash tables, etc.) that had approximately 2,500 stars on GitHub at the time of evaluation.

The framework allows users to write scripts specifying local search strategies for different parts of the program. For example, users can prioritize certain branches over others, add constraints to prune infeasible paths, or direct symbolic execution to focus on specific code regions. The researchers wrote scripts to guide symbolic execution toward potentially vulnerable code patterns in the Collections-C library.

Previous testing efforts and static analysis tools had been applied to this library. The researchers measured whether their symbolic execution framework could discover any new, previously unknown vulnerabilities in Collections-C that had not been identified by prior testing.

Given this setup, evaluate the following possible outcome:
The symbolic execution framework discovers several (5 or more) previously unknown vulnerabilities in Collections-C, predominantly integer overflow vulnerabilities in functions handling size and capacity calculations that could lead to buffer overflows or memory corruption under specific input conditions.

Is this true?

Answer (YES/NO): NO